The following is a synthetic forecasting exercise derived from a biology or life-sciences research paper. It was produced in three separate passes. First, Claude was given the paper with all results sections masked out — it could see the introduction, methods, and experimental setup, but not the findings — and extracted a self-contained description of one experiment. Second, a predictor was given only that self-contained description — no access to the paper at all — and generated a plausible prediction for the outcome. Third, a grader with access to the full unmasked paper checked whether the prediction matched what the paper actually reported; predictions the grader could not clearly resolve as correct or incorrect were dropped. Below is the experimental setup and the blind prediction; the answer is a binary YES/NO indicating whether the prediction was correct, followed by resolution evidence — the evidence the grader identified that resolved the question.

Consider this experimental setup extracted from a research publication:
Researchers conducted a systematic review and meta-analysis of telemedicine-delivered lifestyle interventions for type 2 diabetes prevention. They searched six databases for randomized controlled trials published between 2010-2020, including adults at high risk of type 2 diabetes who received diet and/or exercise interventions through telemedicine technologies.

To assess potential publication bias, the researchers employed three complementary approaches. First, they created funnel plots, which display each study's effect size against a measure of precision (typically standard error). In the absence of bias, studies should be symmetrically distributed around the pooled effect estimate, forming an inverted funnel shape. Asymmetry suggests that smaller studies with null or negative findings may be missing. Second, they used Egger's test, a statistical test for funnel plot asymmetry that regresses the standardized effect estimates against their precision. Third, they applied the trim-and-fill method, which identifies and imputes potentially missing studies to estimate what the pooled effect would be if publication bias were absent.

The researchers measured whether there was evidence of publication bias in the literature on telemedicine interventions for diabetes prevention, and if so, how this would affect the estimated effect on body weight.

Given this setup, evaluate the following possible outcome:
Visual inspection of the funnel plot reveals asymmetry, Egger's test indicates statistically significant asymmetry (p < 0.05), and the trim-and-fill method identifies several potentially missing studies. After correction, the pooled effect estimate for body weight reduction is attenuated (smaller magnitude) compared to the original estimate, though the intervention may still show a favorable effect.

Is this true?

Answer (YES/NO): YES